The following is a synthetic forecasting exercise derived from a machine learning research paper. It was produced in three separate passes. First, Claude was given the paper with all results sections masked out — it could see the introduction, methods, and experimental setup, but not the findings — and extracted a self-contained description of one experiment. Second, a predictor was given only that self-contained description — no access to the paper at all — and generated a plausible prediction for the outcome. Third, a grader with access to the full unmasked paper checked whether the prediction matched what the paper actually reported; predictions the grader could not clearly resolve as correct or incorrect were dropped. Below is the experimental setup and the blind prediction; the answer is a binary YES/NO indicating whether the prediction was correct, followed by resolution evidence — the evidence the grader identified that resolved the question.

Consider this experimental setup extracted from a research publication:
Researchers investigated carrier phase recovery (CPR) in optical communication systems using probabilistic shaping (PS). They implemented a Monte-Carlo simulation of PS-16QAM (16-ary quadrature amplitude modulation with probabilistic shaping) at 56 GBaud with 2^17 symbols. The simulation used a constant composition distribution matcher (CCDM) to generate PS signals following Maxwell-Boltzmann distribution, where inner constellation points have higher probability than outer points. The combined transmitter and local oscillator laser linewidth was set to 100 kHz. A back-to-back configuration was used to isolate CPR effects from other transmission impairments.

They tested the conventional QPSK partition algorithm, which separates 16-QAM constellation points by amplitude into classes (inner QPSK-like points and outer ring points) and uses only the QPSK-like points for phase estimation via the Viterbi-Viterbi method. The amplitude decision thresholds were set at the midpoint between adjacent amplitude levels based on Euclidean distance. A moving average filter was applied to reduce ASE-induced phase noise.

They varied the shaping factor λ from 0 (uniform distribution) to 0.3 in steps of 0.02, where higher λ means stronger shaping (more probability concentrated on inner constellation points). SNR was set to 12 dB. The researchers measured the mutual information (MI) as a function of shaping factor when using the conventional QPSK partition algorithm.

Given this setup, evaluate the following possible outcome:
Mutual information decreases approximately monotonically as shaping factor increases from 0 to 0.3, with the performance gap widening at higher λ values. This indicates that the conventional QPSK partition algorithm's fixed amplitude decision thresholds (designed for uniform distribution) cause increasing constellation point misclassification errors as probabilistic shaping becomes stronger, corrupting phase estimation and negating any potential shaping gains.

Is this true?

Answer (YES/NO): NO